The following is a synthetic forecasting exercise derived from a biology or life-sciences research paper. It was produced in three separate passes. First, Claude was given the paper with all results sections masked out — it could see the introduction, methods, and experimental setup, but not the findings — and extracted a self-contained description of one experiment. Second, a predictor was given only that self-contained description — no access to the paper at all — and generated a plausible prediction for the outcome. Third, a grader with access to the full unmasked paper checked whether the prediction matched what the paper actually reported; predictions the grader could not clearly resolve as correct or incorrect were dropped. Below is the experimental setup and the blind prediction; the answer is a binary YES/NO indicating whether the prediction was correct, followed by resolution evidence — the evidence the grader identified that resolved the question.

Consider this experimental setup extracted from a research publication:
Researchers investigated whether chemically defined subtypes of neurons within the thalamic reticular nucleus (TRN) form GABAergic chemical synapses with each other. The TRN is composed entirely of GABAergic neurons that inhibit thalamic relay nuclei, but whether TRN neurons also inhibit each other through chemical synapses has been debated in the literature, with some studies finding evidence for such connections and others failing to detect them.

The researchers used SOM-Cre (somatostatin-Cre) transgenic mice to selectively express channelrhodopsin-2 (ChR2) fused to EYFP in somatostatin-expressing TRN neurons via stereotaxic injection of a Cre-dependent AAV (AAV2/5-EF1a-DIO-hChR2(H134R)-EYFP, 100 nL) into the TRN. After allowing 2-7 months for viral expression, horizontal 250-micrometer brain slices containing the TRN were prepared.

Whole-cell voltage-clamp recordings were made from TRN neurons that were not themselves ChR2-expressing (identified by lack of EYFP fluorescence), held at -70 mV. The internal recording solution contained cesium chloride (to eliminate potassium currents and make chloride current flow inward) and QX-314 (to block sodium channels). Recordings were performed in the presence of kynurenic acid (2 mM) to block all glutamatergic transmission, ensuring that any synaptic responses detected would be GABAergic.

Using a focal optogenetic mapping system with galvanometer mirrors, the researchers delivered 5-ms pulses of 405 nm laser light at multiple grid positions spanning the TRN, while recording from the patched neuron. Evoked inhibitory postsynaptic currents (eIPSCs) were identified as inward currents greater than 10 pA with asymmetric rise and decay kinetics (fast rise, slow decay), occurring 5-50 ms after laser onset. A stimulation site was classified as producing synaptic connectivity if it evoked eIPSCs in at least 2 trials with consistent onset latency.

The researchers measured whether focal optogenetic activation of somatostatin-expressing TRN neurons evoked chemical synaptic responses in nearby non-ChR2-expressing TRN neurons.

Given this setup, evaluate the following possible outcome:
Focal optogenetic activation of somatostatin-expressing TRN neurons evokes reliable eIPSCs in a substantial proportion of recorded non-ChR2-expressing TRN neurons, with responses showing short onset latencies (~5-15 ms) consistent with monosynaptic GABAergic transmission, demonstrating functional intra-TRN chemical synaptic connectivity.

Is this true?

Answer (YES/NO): NO